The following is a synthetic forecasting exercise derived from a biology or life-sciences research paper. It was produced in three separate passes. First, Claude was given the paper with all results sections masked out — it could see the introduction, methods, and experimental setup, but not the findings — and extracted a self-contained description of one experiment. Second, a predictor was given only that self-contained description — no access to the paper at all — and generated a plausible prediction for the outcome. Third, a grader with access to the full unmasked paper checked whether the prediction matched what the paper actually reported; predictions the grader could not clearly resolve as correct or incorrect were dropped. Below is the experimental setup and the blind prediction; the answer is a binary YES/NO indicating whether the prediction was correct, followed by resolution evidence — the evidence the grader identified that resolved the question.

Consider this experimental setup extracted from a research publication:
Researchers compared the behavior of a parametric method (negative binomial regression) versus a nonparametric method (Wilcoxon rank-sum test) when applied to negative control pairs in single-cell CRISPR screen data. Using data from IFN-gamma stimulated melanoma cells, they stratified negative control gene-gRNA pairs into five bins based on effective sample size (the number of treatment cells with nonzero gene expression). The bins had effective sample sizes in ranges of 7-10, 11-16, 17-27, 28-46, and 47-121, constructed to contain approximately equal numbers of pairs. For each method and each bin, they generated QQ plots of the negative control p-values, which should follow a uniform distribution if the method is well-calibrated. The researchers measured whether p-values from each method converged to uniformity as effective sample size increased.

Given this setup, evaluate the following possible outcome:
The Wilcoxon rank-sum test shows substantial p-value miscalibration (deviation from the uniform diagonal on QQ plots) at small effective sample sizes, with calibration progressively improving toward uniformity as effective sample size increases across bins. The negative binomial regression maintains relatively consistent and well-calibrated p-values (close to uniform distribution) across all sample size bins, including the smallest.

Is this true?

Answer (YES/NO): NO